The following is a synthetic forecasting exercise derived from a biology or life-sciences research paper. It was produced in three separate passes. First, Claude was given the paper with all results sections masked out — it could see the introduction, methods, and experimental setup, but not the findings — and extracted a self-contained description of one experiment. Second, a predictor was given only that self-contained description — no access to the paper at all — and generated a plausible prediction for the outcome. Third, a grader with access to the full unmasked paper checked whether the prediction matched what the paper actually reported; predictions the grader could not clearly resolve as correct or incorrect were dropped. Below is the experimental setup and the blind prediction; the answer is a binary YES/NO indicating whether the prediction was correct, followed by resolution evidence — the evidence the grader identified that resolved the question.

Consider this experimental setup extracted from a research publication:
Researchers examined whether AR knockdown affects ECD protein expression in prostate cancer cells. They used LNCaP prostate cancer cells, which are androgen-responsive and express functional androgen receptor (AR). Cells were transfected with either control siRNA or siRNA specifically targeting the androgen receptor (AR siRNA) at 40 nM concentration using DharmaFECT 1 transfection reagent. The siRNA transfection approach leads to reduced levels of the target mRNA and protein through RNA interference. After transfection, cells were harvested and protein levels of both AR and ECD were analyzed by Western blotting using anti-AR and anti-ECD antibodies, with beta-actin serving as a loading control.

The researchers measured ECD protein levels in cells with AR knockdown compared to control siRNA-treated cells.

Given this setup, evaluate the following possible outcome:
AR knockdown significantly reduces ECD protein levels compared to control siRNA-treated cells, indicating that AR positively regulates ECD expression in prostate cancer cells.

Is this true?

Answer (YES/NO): YES